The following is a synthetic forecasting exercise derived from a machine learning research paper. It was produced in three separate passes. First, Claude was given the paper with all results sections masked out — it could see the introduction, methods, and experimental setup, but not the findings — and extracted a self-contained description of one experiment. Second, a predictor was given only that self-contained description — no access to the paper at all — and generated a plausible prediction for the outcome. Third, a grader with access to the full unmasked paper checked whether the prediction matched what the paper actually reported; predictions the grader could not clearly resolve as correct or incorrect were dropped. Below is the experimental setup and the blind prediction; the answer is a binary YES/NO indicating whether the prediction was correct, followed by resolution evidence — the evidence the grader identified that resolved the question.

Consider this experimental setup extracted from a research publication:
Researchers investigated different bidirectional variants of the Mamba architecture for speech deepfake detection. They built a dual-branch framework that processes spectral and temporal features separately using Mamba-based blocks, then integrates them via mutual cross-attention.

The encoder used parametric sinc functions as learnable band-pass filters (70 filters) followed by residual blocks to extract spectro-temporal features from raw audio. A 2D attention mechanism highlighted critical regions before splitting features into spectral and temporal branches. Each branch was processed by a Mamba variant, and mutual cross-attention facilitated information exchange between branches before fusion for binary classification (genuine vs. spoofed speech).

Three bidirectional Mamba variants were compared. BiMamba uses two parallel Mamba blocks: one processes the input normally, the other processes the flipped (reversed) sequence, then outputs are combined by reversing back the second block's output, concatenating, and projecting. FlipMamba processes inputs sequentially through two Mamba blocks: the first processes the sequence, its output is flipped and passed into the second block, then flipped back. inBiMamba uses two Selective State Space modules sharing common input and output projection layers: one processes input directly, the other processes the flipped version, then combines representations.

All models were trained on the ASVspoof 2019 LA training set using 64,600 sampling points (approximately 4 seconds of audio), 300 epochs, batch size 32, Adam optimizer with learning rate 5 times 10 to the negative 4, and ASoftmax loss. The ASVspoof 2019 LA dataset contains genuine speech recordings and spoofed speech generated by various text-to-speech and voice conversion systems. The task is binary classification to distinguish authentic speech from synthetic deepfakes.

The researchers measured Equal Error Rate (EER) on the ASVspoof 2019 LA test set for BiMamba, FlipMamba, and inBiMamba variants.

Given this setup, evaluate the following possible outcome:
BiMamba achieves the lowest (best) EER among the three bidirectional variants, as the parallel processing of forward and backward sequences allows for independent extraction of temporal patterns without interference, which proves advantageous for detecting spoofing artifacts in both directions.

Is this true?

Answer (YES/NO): YES